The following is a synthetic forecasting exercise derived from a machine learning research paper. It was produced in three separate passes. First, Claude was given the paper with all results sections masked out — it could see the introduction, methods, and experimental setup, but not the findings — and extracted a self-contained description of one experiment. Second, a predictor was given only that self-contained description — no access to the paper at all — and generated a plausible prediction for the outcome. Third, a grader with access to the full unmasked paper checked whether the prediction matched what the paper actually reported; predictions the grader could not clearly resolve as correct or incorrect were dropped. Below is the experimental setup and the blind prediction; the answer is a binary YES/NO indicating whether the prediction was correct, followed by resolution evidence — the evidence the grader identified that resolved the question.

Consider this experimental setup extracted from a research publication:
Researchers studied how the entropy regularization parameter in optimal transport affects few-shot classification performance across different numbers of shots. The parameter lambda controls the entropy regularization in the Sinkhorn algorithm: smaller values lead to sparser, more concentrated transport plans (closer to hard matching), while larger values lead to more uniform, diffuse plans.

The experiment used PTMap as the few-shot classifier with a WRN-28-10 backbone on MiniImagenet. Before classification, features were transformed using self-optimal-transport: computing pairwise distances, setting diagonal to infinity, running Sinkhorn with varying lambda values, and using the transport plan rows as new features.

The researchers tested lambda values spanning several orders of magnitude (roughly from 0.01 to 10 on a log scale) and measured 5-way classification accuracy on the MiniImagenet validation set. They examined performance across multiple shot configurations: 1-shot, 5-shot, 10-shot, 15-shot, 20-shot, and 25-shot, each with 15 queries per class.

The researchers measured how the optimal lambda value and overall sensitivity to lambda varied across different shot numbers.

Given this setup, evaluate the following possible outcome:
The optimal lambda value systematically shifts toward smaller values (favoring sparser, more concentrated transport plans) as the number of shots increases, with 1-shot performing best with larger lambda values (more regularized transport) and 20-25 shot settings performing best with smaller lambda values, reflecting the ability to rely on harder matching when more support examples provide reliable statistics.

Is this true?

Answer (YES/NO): NO